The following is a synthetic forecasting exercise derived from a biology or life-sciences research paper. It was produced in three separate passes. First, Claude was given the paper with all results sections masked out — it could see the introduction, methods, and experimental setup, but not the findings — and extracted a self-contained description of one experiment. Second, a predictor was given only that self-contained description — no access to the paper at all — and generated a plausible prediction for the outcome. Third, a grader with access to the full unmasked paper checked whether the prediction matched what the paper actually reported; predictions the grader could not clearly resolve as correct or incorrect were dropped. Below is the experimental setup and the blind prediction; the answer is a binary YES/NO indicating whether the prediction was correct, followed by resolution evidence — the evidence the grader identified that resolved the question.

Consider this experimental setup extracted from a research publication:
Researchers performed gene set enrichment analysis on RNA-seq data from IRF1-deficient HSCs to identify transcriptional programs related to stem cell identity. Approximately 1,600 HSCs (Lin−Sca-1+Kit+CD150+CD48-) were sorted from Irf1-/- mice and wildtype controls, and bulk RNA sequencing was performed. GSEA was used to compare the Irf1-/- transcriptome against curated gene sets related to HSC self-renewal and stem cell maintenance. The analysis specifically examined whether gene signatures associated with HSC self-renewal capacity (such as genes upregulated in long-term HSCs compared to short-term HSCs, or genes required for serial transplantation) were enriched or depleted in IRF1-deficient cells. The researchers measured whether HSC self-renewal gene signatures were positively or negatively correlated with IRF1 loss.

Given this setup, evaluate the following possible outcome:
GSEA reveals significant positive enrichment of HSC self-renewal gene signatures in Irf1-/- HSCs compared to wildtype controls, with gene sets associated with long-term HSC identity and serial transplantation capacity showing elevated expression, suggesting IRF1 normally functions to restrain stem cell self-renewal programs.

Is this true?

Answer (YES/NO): NO